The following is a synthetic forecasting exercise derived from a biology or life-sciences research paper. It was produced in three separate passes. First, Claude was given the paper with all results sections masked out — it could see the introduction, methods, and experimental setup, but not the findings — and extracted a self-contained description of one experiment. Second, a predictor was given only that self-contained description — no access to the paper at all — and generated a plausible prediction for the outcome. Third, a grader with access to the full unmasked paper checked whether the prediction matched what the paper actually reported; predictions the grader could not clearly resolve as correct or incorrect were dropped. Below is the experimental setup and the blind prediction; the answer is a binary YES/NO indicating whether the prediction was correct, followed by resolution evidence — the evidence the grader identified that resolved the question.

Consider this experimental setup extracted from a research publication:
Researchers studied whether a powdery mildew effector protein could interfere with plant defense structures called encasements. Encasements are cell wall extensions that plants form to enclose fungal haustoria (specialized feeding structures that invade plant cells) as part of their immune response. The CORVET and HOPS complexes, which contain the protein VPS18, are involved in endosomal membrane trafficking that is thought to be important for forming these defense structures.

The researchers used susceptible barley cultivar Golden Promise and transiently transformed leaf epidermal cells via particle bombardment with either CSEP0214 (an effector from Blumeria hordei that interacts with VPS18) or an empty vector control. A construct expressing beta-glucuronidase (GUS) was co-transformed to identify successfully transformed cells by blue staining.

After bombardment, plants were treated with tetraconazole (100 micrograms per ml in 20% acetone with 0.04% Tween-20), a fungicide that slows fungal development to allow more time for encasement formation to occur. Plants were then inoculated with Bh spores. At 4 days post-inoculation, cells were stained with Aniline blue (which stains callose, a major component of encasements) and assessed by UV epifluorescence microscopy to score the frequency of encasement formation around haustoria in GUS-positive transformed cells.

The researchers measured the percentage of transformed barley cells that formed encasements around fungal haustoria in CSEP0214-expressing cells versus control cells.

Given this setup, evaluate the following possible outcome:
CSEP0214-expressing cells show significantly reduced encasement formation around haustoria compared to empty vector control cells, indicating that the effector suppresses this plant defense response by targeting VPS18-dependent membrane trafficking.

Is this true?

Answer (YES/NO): YES